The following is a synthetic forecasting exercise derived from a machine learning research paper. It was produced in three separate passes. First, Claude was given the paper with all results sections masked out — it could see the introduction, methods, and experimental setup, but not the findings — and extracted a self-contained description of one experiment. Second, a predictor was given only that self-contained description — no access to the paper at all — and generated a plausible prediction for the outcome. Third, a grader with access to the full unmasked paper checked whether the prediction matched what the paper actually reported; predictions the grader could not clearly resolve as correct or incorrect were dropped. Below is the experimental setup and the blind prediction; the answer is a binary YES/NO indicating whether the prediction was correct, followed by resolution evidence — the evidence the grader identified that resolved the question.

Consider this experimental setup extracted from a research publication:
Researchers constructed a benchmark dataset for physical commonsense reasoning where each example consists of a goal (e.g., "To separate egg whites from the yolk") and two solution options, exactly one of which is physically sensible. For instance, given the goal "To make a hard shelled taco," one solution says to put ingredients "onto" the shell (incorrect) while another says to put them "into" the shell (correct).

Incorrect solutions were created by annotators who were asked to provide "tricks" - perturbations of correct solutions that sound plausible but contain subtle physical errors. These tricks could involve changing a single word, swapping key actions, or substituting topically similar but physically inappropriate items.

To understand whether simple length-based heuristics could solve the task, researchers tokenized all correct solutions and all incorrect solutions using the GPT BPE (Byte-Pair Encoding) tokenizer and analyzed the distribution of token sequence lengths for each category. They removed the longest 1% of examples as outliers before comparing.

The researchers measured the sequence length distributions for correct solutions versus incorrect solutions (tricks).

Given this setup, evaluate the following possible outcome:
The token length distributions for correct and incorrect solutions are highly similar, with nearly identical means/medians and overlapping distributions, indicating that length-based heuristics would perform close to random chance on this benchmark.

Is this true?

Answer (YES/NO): YES